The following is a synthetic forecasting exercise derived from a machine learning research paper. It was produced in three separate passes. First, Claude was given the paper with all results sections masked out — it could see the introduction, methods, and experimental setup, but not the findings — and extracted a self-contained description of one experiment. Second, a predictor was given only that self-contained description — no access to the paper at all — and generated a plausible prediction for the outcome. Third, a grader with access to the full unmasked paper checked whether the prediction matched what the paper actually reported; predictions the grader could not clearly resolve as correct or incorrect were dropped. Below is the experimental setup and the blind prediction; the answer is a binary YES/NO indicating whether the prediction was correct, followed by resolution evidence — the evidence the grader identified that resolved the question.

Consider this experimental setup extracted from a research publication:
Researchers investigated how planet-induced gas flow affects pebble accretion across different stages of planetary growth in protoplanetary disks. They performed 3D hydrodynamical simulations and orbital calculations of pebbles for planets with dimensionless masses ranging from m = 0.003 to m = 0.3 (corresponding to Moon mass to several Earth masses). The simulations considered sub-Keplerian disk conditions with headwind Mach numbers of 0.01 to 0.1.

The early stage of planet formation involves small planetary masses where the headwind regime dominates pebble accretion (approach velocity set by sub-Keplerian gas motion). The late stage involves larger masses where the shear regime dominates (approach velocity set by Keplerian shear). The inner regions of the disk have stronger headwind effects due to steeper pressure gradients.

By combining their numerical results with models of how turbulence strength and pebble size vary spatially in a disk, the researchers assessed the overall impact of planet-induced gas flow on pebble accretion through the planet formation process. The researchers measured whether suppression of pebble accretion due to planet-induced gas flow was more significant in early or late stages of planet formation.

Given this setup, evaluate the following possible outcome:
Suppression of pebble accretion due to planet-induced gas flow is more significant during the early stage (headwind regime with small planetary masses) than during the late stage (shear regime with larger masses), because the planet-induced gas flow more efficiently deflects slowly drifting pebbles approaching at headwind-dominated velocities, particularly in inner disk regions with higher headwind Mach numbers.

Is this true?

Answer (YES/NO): NO